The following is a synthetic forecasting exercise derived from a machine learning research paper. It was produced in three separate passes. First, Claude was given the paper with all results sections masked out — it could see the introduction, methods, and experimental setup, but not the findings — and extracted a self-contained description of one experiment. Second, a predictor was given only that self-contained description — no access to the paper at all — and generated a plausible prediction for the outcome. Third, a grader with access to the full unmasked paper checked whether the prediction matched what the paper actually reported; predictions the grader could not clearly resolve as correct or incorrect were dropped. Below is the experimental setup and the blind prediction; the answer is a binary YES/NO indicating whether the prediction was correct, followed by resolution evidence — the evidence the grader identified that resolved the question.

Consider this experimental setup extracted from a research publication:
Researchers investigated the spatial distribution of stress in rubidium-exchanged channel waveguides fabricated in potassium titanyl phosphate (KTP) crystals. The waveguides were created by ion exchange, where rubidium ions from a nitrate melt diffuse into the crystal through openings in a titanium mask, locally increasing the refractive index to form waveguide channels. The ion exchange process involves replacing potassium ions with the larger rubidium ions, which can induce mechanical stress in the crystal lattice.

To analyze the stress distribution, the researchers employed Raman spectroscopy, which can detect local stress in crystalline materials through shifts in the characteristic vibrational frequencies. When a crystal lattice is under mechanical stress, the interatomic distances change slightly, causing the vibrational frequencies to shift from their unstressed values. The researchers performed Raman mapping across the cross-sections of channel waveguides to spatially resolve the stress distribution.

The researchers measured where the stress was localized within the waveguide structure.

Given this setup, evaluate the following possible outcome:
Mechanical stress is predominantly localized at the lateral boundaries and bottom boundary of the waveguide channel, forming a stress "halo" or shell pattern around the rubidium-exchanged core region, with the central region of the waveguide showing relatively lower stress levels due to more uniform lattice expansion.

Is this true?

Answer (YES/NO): NO